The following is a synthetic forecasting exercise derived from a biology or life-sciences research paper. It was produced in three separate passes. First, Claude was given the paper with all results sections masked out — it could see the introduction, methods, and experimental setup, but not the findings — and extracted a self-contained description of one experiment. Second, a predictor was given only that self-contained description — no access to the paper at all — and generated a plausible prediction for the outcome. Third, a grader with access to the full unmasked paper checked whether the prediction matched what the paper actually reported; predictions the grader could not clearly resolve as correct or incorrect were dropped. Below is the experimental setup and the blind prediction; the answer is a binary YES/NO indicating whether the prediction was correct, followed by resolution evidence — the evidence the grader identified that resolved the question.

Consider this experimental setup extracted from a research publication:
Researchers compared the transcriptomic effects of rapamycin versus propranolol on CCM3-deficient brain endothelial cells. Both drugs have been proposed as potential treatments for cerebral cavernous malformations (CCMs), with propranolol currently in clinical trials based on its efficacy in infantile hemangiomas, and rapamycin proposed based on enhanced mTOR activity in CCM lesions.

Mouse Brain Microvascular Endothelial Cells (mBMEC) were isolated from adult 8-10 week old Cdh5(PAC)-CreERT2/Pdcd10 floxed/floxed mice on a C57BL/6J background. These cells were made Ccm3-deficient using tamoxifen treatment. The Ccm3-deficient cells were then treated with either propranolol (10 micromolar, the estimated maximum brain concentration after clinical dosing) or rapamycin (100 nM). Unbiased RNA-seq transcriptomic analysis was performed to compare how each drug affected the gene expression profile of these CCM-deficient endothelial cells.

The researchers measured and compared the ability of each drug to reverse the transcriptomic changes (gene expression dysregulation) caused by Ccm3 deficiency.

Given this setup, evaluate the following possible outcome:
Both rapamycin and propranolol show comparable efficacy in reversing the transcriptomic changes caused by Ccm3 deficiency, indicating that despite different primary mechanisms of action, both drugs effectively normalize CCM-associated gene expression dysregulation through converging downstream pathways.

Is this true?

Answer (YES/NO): NO